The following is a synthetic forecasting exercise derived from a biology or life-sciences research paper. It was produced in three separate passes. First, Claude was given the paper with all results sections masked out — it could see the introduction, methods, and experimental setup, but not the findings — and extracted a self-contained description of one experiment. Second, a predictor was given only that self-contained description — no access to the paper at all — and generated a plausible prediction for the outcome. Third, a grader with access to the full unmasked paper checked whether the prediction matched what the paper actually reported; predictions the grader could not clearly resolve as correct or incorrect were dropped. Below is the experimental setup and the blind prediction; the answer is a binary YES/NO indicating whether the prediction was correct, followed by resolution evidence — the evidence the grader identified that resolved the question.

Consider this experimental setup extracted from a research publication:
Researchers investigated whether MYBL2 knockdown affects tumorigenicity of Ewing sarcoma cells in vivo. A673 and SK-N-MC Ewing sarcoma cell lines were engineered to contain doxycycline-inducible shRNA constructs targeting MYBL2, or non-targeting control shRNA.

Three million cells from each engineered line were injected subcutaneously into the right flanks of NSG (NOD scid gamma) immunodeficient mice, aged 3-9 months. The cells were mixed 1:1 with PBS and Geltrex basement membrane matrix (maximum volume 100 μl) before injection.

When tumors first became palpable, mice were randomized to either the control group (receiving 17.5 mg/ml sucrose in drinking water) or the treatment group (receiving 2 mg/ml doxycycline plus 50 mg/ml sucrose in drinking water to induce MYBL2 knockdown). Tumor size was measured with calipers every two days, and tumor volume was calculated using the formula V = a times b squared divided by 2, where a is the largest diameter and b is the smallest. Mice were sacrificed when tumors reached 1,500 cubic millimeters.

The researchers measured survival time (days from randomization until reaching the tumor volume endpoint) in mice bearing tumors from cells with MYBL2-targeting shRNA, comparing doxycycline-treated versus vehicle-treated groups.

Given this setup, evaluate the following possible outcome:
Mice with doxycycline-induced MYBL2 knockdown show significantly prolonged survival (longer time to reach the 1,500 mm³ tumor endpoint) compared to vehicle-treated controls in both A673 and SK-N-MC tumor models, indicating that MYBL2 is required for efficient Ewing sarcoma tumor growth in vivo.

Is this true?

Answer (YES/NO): YES